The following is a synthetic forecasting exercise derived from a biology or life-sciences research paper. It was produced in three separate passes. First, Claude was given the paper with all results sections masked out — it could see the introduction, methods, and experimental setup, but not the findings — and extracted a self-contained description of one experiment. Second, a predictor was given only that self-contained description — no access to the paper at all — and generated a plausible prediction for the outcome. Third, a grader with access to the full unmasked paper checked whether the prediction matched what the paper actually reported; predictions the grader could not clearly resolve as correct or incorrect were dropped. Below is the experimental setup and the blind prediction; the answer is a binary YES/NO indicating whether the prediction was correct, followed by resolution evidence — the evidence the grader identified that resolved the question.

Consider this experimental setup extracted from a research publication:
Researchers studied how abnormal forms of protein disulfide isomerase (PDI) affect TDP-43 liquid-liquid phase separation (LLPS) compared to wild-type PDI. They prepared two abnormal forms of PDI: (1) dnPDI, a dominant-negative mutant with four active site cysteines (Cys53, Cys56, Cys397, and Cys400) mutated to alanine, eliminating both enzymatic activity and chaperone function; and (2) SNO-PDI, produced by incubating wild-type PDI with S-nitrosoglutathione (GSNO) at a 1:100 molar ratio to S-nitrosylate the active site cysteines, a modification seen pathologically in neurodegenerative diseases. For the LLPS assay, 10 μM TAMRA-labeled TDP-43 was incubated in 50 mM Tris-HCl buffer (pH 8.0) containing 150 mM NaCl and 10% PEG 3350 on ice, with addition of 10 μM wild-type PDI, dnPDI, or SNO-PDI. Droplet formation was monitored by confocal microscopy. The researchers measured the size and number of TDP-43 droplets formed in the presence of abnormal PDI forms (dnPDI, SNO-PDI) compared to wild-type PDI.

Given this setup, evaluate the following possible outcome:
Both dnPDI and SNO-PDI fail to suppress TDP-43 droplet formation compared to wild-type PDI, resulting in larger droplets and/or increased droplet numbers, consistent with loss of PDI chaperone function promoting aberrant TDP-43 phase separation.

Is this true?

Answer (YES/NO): YES